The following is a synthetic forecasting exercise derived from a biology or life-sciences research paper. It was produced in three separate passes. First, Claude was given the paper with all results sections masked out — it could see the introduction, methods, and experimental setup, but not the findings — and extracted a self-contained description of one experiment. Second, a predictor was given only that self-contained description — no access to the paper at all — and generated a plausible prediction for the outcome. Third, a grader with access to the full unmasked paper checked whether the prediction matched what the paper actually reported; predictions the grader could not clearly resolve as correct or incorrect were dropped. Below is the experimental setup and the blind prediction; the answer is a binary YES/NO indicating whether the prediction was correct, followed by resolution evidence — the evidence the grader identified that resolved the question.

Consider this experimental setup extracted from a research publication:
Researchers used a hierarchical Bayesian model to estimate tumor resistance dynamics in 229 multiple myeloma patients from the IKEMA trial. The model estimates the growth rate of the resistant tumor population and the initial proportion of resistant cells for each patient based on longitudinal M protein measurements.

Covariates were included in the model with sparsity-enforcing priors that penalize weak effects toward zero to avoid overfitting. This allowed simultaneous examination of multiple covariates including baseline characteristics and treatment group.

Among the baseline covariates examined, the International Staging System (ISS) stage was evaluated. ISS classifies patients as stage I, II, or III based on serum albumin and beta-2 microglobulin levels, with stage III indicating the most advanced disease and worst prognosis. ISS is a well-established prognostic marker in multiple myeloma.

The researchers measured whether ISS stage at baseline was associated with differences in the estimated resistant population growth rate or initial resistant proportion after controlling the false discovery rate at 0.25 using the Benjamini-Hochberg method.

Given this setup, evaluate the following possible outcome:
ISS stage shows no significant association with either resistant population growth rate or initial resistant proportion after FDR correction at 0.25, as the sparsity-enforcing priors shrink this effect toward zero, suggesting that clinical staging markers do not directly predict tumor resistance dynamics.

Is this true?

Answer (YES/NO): YES